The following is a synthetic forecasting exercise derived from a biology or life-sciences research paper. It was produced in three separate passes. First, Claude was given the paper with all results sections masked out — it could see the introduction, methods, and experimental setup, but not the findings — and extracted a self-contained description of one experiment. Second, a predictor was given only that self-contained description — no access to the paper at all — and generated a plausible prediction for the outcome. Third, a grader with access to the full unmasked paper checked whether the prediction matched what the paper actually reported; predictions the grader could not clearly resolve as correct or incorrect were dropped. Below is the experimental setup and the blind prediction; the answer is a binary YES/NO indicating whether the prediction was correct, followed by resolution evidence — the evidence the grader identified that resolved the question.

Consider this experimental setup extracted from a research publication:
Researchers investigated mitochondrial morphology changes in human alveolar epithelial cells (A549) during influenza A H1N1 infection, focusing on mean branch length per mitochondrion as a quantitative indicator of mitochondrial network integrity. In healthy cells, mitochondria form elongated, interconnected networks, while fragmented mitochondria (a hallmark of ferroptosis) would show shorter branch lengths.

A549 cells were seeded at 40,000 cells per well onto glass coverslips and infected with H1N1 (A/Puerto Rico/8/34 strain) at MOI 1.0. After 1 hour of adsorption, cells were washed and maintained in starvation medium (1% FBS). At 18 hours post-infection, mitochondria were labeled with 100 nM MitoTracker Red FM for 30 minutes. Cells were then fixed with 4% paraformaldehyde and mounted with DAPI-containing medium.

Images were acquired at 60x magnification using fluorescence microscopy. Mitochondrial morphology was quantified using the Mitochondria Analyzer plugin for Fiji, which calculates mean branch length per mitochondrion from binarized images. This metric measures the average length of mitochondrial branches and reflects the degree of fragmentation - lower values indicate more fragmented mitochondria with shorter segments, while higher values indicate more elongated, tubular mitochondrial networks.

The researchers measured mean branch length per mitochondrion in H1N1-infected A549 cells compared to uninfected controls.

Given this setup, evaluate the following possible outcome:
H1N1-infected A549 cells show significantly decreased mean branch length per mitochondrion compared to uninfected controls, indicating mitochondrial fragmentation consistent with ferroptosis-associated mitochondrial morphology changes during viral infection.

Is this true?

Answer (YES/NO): NO